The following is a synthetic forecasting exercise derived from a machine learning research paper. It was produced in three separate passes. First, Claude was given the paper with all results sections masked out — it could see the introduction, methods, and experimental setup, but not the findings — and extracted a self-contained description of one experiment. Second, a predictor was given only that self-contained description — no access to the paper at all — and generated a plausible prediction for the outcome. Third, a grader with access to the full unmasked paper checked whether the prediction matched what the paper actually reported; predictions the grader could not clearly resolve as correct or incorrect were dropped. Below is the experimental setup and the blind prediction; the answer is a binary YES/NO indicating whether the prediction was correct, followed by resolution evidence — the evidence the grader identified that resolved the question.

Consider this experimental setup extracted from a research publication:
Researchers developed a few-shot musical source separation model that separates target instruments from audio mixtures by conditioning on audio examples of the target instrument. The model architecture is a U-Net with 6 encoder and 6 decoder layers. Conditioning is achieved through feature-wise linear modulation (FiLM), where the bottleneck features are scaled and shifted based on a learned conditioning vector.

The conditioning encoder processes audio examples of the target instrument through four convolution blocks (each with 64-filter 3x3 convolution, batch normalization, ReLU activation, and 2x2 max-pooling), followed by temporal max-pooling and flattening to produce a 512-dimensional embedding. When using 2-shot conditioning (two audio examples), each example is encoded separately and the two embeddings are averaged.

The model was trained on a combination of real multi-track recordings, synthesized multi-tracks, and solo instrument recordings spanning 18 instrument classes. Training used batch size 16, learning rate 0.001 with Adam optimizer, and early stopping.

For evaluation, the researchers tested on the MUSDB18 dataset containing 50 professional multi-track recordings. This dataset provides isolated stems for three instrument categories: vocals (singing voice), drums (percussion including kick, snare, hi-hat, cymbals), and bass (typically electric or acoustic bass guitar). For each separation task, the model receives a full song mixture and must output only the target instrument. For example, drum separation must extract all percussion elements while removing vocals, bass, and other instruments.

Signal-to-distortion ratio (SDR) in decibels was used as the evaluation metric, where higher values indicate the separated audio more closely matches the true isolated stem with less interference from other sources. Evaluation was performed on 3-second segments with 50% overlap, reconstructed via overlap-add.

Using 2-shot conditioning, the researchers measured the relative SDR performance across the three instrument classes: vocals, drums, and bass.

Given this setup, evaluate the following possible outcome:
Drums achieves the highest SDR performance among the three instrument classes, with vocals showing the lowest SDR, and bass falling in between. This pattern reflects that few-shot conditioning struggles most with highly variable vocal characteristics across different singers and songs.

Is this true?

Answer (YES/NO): NO